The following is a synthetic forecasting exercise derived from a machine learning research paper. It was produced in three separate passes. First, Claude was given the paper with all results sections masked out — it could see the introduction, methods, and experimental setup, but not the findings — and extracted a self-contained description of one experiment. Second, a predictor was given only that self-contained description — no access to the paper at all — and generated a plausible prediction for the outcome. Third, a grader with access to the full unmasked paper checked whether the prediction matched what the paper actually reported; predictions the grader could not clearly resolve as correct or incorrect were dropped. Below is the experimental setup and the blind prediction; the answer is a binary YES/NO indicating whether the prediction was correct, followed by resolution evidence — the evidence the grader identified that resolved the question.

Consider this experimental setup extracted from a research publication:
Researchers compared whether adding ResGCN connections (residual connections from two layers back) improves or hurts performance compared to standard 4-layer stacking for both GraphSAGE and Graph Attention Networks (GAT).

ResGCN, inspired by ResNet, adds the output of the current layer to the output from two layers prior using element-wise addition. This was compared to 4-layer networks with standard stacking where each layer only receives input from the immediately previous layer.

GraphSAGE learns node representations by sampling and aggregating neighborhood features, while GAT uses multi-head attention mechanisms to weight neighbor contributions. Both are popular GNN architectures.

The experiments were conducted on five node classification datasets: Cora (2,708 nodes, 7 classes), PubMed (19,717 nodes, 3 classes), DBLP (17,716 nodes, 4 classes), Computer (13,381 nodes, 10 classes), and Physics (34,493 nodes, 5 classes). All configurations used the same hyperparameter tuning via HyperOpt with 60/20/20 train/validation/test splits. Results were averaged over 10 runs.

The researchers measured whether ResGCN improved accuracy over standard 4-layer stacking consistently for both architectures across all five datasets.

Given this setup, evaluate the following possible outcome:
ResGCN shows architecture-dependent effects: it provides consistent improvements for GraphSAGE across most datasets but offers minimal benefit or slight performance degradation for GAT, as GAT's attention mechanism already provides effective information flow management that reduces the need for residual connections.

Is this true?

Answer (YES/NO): NO